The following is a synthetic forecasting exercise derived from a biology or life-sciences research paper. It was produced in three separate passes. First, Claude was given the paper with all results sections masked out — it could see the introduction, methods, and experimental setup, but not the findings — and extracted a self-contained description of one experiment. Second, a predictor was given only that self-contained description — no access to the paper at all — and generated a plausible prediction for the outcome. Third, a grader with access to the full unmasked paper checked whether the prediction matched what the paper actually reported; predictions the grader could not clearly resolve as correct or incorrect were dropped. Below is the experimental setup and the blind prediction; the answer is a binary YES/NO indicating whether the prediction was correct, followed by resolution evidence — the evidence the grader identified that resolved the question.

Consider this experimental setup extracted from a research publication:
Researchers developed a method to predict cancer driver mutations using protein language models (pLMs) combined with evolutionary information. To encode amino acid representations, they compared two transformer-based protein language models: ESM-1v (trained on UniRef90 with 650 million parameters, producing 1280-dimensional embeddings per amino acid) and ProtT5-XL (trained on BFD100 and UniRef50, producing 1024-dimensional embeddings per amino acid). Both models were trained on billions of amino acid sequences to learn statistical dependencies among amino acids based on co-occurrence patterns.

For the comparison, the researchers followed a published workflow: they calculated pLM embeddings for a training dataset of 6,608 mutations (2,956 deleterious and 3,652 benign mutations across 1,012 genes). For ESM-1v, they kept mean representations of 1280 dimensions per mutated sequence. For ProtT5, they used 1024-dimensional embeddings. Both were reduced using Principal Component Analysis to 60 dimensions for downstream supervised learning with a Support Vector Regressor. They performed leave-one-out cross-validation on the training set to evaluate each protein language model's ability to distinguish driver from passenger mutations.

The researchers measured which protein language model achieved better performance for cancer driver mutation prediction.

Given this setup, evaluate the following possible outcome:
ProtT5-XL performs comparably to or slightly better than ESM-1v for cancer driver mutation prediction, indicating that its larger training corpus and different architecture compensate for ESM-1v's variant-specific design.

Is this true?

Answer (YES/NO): YES